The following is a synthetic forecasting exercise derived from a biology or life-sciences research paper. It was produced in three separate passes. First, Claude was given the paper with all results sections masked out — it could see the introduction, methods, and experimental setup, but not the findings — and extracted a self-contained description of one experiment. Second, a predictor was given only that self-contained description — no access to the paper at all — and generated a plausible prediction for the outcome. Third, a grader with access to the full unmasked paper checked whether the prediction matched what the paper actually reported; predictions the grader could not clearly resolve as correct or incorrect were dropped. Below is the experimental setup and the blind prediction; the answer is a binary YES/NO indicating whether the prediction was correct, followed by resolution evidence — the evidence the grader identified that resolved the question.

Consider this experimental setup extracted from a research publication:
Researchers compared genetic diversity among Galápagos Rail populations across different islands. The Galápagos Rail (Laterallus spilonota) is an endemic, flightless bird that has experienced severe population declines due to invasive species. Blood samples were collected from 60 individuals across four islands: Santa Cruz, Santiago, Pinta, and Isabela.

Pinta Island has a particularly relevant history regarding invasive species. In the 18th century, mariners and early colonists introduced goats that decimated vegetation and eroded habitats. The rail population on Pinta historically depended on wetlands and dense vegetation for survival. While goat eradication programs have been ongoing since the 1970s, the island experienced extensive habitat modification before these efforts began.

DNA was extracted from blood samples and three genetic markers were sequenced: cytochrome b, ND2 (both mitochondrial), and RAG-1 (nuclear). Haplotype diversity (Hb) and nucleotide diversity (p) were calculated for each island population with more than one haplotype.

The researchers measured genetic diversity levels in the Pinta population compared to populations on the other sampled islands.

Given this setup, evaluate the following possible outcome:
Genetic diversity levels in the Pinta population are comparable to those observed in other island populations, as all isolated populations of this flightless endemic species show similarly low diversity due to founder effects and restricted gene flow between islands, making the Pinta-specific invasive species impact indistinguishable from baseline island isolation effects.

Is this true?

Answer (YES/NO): NO